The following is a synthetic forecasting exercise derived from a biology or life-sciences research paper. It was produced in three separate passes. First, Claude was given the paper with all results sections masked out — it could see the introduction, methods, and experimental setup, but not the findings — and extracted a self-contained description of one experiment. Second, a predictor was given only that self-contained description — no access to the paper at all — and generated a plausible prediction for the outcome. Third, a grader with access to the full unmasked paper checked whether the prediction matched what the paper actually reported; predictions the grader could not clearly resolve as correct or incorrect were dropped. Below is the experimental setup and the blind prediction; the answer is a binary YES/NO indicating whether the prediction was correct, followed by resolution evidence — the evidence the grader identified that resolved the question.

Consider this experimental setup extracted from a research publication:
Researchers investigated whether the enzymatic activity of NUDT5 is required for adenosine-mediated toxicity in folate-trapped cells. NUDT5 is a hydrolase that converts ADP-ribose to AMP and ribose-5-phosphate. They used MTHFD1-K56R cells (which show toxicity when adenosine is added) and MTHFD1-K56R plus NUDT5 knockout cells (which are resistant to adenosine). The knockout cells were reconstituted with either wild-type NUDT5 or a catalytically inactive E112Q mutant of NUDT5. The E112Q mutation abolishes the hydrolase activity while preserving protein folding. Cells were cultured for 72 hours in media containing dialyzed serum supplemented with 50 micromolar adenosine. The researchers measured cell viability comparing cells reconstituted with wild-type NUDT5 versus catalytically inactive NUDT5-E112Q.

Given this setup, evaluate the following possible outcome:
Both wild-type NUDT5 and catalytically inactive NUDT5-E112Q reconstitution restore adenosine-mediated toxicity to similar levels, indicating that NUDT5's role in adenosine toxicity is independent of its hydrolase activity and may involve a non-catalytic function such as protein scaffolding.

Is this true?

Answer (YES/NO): YES